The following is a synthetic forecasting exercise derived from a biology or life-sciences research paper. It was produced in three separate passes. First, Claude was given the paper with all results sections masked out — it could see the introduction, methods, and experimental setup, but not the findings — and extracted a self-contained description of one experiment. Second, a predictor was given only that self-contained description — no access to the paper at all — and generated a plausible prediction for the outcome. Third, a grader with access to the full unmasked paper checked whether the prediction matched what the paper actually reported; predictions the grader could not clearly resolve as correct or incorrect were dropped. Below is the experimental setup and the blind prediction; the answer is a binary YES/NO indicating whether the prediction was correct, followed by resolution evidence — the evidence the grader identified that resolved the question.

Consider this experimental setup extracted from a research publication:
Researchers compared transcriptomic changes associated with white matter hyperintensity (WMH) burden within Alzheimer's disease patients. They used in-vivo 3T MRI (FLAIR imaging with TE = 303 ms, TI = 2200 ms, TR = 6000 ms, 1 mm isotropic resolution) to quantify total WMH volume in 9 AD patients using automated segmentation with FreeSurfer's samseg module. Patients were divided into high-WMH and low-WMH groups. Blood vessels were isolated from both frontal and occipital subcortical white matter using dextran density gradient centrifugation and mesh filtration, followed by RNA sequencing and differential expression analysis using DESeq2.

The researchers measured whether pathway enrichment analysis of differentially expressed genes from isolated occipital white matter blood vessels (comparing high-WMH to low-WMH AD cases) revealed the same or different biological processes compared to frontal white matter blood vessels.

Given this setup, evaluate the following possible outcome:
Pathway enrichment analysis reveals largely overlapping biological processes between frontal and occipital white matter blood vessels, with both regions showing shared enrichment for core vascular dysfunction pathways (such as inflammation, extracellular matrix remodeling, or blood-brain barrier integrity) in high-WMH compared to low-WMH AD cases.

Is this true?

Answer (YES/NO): NO